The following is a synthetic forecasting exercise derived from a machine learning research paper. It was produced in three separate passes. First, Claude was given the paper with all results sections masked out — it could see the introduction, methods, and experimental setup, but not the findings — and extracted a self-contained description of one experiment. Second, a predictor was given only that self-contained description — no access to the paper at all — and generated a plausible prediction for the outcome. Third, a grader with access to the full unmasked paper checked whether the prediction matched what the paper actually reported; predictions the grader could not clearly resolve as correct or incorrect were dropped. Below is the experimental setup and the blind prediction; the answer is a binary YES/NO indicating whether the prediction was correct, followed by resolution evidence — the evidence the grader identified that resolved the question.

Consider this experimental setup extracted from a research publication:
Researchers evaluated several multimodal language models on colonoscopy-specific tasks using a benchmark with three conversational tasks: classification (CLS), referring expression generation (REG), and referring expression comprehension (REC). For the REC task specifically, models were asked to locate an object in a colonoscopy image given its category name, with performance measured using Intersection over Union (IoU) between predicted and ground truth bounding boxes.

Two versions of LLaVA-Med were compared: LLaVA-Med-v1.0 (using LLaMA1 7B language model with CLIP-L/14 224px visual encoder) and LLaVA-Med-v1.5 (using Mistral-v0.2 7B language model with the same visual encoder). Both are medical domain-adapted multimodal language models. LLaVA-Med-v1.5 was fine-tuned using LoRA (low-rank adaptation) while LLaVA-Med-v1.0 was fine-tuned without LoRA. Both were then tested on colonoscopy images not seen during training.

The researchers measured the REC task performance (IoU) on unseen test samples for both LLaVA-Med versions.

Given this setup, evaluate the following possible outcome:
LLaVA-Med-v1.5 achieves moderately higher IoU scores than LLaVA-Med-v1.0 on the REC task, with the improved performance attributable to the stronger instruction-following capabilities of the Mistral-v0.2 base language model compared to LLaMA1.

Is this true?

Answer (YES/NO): NO